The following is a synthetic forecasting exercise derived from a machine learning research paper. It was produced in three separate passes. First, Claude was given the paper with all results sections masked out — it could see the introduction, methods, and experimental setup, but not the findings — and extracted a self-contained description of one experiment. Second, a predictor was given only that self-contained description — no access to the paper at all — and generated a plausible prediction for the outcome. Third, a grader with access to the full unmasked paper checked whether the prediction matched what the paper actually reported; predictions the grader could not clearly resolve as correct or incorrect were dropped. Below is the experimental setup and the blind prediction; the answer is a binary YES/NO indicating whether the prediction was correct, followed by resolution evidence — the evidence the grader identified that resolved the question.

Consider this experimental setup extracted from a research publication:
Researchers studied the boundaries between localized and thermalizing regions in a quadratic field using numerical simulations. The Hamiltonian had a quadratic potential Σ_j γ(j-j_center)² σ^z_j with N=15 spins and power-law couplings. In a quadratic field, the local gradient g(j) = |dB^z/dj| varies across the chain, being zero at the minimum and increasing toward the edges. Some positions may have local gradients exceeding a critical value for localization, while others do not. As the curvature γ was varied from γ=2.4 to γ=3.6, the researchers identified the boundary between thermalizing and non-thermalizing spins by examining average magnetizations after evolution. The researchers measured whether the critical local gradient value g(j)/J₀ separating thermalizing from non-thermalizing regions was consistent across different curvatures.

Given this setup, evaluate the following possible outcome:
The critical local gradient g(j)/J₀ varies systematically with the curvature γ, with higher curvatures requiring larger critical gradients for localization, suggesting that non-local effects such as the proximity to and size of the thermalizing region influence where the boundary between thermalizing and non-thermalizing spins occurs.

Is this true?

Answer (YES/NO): NO